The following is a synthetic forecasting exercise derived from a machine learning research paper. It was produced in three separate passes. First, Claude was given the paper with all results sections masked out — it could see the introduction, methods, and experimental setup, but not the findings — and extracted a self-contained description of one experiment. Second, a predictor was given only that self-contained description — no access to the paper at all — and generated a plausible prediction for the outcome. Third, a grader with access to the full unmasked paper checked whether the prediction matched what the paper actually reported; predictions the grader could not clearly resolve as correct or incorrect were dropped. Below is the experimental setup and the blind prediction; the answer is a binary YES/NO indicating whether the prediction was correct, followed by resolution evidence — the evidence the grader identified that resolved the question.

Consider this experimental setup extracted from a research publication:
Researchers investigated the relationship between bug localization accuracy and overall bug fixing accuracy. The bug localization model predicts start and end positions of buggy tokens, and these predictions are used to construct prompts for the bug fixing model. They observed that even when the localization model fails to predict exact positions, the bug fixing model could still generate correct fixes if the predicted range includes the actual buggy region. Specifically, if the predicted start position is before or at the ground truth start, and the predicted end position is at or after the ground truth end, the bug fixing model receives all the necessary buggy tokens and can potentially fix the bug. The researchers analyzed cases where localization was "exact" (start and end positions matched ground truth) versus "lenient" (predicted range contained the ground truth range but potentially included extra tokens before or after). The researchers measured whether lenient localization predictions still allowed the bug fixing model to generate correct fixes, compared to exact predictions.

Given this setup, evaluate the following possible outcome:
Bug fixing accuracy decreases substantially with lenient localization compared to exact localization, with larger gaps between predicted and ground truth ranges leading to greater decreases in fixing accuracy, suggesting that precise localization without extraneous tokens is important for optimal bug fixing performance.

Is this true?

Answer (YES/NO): NO